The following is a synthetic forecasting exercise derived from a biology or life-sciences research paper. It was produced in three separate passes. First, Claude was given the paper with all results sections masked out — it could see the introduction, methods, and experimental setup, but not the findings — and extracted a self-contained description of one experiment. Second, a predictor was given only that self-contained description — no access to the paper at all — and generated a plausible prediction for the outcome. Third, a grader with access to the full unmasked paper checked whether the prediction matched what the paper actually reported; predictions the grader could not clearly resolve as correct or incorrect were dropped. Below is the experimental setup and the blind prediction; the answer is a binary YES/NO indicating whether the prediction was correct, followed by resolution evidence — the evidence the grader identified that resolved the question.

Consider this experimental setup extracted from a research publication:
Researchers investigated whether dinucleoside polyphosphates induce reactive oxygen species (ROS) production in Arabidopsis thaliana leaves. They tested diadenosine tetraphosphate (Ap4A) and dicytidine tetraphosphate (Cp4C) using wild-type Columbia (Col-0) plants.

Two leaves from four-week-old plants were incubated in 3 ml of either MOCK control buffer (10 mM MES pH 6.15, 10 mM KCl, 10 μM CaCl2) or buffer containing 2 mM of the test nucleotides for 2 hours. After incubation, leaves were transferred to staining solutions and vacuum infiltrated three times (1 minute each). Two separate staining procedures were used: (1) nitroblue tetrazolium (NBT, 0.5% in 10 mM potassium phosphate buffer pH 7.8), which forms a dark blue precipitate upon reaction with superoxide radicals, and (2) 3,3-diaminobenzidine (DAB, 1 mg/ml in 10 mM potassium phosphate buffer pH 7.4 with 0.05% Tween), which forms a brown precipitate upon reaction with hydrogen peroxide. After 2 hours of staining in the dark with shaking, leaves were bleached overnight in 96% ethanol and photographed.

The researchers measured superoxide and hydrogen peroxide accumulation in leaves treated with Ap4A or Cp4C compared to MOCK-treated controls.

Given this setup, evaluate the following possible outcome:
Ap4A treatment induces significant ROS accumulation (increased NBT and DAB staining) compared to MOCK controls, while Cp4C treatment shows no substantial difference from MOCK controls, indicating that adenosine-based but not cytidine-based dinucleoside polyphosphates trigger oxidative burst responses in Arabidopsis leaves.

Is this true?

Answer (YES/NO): NO